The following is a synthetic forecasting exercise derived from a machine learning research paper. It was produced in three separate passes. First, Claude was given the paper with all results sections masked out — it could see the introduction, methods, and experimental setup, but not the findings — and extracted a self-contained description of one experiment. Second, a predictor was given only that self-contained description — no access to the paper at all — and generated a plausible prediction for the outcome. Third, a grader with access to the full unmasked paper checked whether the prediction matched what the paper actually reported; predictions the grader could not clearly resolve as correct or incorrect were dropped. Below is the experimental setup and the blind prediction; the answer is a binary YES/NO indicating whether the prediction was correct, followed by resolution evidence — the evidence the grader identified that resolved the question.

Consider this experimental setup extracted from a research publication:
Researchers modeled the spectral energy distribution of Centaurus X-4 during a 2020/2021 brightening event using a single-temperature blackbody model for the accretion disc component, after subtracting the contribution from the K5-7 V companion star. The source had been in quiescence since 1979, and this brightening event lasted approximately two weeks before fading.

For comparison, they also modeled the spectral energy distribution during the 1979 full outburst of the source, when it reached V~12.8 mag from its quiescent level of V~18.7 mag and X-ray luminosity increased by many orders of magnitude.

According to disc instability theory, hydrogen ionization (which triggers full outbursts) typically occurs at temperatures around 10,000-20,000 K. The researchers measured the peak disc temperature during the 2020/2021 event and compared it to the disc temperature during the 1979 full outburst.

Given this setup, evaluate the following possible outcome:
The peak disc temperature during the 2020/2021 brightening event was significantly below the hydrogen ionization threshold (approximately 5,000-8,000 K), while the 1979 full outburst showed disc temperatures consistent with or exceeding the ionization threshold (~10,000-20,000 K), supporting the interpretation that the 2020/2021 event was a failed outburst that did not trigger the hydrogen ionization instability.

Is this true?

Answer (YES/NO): YES